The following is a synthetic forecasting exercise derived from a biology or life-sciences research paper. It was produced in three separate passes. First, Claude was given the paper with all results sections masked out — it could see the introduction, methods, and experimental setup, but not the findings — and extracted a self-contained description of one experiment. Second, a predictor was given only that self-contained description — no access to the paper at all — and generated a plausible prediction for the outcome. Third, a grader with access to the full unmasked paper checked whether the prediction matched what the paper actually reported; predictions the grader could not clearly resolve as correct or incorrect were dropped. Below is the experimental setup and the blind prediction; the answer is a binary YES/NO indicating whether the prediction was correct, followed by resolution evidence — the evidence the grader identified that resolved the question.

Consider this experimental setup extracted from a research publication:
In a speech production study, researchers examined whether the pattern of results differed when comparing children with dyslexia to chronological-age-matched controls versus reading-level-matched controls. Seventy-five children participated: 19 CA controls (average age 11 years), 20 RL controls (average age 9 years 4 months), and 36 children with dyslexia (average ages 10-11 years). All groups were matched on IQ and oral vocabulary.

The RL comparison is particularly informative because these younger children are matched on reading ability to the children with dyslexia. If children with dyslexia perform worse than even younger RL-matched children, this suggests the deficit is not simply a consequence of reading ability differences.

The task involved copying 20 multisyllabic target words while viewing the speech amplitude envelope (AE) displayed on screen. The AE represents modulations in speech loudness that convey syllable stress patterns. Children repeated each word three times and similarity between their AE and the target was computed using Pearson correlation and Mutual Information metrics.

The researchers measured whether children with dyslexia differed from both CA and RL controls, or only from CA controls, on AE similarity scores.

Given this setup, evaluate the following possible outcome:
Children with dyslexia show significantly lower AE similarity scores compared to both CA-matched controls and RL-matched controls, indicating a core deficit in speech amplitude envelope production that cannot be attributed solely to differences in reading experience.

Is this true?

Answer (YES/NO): NO